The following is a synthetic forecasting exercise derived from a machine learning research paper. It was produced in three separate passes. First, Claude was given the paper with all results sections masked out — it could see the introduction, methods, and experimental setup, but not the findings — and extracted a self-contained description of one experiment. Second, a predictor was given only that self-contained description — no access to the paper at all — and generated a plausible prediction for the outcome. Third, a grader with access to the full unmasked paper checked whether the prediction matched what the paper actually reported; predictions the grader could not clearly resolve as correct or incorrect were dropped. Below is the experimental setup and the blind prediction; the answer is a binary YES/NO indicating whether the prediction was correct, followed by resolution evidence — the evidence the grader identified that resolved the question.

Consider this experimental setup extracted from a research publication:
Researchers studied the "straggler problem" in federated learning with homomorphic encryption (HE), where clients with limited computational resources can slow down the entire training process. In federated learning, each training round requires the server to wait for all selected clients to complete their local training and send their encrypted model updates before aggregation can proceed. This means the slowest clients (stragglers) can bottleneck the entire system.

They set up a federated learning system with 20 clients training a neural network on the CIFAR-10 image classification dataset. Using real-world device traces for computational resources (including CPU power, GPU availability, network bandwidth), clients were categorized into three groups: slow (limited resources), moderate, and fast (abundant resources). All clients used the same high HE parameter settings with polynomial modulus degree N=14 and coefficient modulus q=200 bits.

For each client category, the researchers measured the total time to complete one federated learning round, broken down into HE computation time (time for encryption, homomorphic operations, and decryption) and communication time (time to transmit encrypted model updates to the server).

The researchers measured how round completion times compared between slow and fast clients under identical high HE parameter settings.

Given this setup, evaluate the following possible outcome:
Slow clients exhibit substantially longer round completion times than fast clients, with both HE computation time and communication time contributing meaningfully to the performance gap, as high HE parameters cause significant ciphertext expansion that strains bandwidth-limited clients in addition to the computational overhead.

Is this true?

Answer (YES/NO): YES